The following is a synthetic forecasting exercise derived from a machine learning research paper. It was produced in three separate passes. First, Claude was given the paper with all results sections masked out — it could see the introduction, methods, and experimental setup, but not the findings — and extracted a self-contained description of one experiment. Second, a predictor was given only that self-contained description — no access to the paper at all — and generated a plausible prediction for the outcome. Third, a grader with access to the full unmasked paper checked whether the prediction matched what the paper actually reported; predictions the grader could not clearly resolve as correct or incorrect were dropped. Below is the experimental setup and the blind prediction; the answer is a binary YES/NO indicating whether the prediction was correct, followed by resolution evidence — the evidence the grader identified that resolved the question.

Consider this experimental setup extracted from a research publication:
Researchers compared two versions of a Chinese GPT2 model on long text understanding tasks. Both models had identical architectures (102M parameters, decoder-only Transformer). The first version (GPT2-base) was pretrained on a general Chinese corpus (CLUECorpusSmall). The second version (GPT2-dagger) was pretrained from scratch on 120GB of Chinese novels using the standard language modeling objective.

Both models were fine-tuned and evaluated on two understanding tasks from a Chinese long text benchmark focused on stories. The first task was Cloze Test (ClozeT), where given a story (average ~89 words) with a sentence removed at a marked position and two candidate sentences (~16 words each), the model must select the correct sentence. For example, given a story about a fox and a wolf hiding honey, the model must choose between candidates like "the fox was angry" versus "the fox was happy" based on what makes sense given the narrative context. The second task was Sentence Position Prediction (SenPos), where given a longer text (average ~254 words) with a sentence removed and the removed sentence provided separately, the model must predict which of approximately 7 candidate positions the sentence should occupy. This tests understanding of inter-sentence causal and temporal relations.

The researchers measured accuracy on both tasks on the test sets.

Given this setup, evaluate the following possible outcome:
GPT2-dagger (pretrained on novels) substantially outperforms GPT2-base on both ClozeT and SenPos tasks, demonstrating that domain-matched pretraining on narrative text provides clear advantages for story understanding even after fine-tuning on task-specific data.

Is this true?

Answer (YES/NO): NO